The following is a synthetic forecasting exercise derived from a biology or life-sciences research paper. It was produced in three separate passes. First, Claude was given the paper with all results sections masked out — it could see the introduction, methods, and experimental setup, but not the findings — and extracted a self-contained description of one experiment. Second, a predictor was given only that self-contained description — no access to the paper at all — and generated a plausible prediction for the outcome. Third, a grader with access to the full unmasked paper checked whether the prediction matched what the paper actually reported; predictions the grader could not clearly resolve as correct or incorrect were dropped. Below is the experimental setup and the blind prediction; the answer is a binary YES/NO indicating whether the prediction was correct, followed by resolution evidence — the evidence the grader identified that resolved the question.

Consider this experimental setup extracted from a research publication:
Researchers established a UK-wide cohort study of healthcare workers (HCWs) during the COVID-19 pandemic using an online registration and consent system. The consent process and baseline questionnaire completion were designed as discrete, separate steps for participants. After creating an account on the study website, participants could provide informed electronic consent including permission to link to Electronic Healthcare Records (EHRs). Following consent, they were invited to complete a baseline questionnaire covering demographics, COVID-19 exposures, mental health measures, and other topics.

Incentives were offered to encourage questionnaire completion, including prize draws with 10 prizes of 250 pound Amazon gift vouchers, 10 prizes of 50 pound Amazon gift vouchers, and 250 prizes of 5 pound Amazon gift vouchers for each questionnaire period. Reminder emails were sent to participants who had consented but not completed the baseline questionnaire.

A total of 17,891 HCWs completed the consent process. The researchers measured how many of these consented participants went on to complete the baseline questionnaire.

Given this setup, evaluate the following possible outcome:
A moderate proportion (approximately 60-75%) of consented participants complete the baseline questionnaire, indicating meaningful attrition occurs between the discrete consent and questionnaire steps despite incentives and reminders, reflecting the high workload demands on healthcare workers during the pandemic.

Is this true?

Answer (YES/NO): NO